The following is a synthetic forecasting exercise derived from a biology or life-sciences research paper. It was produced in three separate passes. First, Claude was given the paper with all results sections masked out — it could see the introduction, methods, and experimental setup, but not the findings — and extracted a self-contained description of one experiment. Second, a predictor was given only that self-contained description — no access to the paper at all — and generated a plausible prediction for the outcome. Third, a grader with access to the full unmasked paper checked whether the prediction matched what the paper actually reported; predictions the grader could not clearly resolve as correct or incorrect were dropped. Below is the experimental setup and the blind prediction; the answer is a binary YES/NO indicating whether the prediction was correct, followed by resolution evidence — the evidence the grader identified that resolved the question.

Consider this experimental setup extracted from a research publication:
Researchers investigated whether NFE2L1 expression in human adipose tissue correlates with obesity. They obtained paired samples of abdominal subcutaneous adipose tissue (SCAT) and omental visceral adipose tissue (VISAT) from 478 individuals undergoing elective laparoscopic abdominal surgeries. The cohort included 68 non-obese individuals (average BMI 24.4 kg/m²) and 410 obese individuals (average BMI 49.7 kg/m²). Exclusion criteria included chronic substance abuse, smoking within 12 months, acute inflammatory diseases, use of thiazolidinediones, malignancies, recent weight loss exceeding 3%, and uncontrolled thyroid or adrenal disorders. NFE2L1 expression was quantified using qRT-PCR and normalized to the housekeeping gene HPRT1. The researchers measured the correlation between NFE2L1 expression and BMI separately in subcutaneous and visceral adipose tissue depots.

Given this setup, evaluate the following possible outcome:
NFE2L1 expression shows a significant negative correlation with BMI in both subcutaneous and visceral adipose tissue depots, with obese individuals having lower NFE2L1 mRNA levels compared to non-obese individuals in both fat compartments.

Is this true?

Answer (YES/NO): YES